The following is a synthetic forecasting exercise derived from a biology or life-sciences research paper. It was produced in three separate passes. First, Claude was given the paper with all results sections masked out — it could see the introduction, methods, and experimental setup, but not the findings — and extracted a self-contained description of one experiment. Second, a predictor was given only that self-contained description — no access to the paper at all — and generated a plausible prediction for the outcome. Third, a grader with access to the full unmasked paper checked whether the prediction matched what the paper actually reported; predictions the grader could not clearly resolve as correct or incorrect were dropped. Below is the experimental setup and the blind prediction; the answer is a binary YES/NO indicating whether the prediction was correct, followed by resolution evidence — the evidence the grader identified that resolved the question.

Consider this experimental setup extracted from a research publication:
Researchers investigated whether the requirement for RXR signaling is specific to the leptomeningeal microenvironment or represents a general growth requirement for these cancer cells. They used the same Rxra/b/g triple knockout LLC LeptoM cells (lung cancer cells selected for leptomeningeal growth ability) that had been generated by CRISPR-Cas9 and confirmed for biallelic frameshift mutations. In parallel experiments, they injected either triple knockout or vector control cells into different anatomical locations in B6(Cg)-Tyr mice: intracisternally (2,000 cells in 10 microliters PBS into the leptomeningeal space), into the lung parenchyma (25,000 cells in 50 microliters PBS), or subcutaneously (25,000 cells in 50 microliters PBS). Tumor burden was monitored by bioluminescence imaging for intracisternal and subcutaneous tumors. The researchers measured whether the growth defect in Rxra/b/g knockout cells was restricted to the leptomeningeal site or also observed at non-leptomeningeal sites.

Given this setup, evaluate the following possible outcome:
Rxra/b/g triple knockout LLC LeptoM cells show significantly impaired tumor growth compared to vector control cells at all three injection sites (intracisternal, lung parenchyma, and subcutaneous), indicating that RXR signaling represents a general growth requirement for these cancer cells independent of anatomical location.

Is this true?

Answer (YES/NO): YES